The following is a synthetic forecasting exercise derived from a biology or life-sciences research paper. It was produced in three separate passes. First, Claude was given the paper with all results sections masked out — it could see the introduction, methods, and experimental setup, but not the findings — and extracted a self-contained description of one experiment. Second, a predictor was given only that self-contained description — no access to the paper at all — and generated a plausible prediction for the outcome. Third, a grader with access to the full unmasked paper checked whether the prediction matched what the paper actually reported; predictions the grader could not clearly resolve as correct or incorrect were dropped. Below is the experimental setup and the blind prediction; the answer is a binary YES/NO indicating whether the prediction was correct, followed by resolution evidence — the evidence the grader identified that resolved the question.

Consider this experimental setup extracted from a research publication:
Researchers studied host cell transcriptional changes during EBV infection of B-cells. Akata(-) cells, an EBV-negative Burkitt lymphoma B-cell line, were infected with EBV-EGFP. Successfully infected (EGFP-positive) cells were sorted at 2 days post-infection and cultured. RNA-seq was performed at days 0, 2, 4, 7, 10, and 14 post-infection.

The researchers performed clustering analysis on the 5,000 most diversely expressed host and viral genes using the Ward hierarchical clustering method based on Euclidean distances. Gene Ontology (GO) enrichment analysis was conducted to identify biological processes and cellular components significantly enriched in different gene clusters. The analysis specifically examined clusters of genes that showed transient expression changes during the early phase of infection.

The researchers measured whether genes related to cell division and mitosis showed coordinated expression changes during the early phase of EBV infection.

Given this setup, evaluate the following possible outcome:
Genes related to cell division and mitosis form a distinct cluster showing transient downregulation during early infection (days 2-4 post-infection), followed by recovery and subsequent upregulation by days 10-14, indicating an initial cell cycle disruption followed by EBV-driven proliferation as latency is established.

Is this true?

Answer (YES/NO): YES